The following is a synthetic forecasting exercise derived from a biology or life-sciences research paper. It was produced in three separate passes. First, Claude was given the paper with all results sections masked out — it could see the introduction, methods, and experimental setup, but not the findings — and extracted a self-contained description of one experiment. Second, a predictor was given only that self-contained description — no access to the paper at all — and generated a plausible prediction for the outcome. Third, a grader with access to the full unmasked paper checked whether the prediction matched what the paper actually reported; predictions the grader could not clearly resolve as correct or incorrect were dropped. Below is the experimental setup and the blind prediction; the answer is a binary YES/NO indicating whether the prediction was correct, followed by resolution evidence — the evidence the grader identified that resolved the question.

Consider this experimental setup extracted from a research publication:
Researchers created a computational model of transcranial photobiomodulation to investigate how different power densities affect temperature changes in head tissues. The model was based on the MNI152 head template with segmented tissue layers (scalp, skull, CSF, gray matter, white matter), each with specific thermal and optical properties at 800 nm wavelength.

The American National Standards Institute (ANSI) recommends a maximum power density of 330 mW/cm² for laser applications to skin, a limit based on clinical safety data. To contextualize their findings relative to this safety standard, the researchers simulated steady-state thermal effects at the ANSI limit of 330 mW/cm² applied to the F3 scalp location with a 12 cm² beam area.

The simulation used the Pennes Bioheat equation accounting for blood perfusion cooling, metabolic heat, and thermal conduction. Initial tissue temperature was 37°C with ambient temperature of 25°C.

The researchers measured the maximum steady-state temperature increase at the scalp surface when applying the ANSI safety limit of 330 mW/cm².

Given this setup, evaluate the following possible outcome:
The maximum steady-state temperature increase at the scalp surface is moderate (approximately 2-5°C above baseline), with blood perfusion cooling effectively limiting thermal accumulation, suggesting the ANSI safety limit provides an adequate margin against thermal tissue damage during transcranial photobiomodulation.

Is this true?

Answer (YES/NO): NO